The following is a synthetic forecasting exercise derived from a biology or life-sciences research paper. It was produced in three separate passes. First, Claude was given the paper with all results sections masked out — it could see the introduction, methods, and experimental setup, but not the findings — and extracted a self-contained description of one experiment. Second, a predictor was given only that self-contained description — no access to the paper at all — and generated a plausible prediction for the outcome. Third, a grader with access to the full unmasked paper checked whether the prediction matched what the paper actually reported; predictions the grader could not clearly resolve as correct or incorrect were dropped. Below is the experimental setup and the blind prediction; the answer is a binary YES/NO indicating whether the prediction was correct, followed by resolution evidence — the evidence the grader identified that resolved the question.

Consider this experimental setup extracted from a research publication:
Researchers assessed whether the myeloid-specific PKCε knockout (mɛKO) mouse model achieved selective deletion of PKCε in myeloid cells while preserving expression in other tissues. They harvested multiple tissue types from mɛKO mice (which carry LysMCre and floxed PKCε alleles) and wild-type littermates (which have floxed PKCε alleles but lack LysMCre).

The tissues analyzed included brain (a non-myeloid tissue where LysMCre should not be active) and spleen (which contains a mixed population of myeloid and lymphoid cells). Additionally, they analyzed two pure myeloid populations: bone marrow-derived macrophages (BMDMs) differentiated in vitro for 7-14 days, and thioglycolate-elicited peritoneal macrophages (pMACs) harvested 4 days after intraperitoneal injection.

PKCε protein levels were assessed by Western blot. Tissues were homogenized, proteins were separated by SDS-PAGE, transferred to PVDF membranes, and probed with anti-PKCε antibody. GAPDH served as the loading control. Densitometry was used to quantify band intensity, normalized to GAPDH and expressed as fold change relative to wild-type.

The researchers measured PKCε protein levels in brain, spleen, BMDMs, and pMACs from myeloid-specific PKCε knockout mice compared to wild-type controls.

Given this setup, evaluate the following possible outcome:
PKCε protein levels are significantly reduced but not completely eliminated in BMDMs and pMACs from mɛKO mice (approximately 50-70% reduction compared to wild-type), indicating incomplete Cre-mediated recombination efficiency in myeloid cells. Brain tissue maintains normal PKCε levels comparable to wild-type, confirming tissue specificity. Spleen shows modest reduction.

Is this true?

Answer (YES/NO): NO